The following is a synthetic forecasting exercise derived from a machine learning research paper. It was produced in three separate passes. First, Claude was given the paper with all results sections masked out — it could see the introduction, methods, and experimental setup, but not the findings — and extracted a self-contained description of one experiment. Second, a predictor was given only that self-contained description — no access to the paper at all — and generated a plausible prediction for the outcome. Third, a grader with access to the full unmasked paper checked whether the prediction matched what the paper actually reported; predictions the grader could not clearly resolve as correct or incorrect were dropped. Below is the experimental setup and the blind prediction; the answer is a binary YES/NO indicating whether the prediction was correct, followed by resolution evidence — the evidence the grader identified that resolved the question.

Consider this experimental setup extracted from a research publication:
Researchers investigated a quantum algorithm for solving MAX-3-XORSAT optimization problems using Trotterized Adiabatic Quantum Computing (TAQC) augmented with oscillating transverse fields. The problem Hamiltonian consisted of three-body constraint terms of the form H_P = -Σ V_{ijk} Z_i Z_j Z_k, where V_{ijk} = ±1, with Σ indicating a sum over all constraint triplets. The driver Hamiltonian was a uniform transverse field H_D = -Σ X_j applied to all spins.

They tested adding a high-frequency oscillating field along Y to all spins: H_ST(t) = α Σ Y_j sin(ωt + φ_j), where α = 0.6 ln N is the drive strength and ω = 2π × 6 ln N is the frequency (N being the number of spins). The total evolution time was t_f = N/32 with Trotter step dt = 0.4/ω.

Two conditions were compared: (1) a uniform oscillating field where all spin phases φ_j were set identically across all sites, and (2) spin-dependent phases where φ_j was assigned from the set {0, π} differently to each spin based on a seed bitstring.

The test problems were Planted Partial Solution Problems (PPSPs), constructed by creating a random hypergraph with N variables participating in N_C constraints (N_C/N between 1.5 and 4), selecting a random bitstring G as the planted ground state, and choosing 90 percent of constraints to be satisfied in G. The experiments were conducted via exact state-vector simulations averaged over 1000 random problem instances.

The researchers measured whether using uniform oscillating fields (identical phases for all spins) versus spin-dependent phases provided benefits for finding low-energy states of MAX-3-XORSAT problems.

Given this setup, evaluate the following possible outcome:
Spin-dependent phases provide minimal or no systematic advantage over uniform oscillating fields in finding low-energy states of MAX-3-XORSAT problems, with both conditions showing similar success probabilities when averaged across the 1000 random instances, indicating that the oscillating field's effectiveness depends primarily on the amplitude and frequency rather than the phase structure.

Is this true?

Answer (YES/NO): NO